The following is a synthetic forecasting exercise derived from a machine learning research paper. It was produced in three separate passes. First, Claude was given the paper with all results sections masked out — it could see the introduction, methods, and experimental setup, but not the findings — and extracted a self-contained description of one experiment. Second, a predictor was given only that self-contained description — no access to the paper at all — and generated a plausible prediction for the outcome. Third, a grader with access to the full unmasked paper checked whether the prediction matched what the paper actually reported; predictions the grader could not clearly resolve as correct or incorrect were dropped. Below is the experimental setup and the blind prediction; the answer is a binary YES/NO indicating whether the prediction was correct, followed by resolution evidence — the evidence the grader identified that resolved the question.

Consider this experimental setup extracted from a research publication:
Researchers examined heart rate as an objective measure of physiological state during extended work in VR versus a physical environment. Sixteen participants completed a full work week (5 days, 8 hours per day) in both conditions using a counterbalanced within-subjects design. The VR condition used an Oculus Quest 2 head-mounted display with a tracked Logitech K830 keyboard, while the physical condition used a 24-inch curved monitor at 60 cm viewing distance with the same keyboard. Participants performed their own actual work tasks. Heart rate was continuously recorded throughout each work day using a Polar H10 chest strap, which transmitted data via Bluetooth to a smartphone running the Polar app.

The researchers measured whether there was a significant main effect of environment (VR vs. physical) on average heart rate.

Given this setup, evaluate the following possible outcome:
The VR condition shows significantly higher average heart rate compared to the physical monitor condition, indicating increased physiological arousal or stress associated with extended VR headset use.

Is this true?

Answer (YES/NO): NO